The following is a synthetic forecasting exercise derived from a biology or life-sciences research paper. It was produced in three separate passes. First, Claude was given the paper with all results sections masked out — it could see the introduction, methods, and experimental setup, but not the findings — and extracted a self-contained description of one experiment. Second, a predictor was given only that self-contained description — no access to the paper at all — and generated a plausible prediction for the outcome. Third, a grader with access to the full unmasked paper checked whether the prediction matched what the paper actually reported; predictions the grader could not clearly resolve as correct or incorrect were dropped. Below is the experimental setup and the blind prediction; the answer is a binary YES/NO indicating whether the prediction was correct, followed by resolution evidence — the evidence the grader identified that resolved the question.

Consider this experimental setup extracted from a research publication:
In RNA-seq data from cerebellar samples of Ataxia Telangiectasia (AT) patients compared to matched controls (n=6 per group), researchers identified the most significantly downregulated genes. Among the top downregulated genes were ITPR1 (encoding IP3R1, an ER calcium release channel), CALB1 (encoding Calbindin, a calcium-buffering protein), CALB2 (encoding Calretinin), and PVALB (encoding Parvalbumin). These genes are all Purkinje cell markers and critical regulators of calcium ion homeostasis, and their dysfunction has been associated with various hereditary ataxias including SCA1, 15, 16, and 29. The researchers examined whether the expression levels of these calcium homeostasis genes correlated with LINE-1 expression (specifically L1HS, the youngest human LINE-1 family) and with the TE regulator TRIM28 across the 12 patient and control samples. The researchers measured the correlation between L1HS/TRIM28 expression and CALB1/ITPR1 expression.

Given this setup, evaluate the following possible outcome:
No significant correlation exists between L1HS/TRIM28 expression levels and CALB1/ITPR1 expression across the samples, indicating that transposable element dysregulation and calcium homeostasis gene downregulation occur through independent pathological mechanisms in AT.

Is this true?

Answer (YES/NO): NO